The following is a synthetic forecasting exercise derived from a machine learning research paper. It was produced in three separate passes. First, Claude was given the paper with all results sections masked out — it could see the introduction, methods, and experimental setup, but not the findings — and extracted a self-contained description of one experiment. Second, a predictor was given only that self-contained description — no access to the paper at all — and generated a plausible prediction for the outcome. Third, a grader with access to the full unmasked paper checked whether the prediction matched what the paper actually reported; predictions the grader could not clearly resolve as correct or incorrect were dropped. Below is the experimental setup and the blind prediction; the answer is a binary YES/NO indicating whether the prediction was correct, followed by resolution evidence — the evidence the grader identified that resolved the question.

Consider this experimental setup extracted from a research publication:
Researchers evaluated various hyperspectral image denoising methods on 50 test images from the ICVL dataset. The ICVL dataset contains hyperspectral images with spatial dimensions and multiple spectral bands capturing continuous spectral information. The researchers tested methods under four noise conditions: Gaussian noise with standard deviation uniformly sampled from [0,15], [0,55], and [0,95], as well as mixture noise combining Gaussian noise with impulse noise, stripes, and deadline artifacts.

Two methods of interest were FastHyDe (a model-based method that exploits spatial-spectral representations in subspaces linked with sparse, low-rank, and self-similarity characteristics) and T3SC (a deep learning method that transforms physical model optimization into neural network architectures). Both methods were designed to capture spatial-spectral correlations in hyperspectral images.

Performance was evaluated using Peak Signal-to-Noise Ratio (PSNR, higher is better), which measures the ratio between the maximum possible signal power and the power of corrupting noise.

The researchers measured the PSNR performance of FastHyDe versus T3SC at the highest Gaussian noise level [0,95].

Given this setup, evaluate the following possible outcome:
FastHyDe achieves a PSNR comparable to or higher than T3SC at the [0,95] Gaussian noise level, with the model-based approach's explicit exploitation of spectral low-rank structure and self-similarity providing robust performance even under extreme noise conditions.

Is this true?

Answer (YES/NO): NO